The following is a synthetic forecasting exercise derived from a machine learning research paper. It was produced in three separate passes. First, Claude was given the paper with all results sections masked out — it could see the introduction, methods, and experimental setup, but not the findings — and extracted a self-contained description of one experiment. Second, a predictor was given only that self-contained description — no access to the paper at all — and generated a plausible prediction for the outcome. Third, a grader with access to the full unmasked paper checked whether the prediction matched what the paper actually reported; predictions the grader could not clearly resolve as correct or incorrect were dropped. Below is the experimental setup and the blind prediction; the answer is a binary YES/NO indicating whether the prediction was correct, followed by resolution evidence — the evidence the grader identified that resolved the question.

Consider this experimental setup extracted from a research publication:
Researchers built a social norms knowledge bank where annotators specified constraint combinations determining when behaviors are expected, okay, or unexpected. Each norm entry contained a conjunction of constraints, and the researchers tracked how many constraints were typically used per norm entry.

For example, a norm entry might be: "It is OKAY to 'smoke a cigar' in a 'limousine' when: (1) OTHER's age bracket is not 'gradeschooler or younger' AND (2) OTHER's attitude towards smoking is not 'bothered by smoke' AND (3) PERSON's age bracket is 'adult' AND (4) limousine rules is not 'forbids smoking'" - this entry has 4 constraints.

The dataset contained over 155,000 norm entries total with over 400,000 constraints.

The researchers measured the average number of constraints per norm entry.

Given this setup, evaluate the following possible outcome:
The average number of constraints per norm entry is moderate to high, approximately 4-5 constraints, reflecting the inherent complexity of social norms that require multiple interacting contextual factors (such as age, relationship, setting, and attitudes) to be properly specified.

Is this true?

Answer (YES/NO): NO